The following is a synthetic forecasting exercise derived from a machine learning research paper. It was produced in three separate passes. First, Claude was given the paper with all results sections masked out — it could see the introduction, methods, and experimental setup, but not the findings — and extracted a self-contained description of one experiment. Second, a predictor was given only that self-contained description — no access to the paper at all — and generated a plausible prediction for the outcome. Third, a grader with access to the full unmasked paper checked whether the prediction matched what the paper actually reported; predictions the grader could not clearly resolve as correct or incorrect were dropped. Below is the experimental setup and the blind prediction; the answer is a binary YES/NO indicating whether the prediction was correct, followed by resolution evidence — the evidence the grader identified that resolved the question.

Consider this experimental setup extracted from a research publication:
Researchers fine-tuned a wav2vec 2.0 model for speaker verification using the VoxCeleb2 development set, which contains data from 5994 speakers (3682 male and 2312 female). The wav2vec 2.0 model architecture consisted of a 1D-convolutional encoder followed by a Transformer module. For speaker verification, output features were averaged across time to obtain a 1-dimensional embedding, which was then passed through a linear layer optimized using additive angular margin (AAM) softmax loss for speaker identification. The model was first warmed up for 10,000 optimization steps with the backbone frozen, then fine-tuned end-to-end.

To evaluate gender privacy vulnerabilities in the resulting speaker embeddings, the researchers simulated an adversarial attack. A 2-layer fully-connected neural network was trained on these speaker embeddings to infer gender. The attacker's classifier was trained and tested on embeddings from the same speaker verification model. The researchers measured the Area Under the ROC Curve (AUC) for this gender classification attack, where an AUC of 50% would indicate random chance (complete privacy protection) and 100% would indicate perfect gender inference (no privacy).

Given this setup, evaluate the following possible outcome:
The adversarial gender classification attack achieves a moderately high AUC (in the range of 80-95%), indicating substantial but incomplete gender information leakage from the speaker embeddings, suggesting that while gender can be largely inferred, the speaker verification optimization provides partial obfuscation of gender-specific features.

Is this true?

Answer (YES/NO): NO